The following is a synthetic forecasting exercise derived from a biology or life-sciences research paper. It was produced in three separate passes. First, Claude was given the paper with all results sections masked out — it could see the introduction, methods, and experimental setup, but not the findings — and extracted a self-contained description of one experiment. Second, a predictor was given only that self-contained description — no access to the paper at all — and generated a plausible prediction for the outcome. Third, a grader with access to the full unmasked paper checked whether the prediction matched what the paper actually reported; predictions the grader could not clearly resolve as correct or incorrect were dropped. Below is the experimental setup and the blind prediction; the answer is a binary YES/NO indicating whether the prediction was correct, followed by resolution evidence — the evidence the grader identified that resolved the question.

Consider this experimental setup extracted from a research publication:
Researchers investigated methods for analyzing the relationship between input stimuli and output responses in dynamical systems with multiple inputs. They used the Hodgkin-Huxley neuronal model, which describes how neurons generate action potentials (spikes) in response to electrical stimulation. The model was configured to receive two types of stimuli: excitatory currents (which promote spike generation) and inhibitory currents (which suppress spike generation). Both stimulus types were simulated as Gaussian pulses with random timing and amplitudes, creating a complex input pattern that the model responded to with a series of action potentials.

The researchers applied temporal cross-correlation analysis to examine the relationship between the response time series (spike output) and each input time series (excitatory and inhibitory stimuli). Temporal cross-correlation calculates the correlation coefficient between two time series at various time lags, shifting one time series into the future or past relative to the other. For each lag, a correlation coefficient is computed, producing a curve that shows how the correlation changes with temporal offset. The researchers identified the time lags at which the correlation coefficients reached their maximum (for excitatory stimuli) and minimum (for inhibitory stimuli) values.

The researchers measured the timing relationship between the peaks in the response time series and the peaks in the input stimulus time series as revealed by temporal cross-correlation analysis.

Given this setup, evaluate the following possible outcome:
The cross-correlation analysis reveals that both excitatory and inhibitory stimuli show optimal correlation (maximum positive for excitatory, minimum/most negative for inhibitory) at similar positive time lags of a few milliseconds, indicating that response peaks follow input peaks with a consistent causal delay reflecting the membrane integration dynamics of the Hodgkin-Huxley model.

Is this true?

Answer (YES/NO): NO